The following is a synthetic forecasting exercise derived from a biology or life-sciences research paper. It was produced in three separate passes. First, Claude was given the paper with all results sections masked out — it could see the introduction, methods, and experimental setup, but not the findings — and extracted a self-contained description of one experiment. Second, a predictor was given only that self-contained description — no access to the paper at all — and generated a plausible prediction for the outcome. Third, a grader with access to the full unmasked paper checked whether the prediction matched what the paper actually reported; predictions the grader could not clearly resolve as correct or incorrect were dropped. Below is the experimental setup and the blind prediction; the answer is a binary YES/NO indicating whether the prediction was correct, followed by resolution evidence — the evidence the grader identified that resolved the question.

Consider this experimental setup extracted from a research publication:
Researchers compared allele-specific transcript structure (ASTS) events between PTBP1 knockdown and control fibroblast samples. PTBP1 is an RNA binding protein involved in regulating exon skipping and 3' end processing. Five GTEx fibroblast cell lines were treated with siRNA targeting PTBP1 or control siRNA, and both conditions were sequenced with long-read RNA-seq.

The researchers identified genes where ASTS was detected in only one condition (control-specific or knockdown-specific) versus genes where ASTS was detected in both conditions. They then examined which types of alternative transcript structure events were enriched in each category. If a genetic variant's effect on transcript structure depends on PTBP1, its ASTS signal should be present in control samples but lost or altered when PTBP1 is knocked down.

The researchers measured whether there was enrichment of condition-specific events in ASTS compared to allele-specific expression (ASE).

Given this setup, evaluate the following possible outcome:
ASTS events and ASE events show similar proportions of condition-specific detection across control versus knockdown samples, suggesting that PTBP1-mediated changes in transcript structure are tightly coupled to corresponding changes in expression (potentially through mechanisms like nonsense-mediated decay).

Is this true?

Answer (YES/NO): NO